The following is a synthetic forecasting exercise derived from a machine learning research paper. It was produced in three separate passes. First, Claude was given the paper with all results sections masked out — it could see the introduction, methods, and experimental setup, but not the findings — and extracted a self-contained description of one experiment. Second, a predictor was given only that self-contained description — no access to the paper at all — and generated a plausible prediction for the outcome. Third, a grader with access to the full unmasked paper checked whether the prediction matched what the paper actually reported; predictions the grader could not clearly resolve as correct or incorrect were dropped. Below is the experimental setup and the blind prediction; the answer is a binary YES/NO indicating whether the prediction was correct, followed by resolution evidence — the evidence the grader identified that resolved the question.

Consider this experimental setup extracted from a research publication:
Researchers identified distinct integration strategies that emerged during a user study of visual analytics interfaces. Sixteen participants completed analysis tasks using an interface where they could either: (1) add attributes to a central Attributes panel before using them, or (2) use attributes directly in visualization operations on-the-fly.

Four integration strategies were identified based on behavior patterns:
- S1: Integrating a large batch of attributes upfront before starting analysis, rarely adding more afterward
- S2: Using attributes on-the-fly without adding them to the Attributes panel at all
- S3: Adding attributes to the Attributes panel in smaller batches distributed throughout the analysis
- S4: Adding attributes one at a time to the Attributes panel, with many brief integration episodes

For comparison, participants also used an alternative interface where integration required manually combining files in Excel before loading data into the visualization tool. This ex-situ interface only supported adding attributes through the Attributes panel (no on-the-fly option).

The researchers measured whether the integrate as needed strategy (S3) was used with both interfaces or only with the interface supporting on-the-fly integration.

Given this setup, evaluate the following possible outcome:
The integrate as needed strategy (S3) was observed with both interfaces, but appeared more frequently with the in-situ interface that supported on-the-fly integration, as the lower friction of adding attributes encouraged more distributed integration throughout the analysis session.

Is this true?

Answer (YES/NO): NO